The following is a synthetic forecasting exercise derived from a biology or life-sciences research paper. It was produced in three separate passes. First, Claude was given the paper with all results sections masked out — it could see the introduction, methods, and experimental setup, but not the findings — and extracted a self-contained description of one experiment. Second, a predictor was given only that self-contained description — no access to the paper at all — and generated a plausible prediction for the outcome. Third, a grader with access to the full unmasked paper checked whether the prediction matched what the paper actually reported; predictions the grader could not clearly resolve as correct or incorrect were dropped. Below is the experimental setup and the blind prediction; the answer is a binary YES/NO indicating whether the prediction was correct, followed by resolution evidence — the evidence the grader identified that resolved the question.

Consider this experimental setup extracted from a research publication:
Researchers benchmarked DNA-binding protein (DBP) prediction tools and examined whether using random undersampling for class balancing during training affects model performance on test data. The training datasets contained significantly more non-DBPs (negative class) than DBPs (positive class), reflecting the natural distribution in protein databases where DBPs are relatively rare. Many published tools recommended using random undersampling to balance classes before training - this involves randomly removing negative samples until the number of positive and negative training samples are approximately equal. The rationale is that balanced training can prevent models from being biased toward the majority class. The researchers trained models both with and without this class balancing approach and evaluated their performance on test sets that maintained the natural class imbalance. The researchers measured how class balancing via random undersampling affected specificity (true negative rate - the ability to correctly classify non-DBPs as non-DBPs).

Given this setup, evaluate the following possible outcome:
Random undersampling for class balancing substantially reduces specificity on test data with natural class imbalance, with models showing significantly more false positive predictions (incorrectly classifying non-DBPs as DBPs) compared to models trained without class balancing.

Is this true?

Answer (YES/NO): YES